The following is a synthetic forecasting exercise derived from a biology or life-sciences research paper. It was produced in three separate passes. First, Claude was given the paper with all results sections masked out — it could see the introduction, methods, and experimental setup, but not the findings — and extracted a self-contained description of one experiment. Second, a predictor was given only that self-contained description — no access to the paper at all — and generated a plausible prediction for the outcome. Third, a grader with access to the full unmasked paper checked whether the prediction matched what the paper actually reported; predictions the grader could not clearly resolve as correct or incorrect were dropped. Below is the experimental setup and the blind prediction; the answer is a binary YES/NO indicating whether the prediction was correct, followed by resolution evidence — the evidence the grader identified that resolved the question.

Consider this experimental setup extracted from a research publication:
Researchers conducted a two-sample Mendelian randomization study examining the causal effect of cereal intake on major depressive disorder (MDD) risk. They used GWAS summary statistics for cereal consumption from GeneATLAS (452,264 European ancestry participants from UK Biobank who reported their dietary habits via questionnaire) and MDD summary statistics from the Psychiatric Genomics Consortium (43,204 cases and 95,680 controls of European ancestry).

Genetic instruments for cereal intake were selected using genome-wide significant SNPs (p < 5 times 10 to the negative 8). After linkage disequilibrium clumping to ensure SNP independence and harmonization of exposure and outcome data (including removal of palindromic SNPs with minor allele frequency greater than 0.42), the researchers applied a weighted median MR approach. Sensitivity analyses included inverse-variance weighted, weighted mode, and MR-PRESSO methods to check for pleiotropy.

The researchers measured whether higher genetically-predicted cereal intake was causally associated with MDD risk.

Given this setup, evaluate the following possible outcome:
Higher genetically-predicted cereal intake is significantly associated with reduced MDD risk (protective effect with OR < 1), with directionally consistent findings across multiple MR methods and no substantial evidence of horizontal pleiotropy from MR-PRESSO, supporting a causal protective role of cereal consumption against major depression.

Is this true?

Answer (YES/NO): NO